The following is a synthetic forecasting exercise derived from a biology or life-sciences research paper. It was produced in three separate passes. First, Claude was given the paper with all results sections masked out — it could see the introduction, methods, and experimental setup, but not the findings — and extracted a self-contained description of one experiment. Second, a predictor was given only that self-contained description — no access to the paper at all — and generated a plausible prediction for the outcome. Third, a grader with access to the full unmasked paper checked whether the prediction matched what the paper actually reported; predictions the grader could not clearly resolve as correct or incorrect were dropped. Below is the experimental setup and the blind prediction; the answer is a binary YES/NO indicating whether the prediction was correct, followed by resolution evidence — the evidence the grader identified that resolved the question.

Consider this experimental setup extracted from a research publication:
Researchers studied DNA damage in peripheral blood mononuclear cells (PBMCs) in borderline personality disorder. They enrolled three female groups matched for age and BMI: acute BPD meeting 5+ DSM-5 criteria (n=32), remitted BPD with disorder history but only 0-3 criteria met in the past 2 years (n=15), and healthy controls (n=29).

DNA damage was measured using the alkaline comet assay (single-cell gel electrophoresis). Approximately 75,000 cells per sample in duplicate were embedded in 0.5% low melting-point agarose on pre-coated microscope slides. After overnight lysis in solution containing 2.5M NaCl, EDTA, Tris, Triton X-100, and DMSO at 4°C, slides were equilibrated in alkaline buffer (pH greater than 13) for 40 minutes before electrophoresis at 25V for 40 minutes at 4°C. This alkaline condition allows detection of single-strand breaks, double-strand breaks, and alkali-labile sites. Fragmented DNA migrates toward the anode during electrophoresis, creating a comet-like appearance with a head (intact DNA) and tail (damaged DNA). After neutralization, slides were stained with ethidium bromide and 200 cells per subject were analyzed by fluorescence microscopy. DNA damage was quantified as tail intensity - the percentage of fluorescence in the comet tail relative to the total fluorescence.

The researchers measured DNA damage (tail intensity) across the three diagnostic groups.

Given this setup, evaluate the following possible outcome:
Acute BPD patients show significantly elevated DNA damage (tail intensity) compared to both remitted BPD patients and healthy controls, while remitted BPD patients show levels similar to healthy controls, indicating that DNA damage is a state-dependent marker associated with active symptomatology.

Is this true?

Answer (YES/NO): NO